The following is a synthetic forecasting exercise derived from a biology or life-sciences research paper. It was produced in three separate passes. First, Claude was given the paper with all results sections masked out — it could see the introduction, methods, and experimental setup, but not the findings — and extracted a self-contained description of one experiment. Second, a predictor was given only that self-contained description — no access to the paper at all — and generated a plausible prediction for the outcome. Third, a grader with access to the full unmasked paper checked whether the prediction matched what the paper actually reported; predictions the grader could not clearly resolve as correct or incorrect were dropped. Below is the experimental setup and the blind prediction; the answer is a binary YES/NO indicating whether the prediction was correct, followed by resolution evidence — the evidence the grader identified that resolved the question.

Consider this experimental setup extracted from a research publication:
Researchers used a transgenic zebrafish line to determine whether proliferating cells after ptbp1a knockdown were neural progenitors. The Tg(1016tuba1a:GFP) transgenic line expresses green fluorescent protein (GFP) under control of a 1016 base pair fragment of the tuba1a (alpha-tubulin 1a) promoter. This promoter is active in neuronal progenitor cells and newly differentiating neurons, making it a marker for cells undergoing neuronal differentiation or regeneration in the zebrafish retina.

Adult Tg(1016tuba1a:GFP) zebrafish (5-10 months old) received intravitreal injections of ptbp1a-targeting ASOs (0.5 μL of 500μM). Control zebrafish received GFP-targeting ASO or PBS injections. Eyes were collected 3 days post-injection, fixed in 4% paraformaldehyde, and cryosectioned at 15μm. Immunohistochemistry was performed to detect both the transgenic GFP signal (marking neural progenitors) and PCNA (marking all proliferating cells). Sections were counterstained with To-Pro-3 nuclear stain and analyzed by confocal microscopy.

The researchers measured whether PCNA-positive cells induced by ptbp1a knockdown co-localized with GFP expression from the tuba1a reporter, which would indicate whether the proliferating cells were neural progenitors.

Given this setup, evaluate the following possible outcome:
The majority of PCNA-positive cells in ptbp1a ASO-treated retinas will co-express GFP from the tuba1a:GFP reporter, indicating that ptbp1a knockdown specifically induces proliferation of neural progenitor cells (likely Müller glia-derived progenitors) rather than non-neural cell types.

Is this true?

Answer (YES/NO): NO